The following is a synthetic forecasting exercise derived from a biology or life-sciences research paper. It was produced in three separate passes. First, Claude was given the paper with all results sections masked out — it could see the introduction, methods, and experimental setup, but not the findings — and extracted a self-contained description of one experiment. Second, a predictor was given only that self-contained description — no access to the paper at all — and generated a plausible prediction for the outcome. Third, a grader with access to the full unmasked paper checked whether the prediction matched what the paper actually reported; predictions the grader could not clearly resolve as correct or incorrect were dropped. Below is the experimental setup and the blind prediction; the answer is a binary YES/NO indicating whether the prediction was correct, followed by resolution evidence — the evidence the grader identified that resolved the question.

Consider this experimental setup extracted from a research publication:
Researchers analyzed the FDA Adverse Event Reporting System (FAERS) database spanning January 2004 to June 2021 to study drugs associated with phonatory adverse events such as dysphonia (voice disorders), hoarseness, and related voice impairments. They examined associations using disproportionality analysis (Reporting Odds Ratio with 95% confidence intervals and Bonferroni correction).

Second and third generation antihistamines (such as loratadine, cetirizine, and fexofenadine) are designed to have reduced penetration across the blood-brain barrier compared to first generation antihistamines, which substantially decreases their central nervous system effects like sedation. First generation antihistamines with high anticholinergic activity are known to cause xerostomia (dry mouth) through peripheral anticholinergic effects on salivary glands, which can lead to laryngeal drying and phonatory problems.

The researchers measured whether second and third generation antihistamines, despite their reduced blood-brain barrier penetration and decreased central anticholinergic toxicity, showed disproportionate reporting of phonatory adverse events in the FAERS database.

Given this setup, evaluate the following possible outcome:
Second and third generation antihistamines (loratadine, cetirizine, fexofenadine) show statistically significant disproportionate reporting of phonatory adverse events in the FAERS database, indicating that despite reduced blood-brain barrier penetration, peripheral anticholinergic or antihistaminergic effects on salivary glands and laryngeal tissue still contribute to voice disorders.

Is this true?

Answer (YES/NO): YES